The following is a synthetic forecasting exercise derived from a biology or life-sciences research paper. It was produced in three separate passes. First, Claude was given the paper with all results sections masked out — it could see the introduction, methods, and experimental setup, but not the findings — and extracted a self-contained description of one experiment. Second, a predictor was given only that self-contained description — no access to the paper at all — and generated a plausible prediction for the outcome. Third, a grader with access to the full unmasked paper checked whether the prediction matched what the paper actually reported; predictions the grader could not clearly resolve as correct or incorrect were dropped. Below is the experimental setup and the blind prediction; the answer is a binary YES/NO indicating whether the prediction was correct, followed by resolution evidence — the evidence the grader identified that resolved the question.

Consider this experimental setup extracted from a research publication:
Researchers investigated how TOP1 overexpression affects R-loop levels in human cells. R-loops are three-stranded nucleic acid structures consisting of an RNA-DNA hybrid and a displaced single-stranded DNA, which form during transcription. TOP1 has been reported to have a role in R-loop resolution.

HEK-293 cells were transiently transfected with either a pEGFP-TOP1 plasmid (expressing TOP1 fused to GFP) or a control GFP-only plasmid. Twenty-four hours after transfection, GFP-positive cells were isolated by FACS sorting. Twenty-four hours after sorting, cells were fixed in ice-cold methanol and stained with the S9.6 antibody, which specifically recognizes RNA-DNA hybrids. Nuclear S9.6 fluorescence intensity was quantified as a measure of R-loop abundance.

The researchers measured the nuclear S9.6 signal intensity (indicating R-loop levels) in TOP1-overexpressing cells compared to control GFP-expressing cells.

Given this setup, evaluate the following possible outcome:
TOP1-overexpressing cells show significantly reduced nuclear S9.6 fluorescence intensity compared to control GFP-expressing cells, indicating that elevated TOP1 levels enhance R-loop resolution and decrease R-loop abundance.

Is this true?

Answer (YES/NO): YES